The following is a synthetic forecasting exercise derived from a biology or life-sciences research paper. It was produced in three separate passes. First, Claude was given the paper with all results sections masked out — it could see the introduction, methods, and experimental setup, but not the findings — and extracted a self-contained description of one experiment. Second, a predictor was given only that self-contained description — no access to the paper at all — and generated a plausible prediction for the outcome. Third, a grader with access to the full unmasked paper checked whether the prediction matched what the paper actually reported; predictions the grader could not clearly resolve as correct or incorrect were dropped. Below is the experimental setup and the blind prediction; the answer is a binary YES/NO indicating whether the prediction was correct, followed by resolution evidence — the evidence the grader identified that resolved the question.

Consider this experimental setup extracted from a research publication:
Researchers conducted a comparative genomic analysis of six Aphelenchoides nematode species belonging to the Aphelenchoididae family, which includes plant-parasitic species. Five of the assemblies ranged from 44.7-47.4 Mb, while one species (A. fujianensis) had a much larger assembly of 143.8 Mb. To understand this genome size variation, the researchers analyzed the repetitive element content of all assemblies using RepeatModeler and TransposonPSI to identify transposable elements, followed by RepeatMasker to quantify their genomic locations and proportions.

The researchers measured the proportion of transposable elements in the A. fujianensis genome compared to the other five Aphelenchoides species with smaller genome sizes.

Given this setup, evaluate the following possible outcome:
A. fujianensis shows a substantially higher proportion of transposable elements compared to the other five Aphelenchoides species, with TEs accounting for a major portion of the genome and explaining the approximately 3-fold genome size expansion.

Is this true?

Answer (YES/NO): NO